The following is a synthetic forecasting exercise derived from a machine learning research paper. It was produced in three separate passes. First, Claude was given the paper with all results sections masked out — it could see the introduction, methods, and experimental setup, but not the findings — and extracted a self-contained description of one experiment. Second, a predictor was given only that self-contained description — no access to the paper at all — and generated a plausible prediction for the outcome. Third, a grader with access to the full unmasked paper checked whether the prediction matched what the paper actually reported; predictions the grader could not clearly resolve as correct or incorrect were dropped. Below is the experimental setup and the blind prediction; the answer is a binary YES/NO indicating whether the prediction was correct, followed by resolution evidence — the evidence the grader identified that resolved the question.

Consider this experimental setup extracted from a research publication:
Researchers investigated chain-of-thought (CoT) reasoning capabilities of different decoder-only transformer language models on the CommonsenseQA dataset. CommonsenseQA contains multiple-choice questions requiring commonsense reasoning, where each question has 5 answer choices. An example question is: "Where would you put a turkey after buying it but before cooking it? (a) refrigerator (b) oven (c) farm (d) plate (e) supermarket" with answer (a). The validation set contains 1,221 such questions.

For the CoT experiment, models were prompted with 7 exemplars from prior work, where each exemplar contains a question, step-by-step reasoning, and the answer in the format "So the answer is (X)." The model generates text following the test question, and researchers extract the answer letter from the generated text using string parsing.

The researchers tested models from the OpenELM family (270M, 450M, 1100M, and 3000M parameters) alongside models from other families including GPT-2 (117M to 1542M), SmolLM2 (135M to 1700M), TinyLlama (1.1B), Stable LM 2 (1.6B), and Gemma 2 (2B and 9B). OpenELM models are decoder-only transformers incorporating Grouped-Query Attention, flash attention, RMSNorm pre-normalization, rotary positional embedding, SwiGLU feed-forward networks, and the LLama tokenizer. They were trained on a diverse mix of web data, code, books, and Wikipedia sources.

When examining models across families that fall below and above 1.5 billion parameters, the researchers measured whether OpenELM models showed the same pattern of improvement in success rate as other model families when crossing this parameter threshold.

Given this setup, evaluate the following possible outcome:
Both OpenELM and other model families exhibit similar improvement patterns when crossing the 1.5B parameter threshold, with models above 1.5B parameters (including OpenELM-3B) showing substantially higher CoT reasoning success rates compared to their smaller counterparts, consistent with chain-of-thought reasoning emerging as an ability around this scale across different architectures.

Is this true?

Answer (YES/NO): NO